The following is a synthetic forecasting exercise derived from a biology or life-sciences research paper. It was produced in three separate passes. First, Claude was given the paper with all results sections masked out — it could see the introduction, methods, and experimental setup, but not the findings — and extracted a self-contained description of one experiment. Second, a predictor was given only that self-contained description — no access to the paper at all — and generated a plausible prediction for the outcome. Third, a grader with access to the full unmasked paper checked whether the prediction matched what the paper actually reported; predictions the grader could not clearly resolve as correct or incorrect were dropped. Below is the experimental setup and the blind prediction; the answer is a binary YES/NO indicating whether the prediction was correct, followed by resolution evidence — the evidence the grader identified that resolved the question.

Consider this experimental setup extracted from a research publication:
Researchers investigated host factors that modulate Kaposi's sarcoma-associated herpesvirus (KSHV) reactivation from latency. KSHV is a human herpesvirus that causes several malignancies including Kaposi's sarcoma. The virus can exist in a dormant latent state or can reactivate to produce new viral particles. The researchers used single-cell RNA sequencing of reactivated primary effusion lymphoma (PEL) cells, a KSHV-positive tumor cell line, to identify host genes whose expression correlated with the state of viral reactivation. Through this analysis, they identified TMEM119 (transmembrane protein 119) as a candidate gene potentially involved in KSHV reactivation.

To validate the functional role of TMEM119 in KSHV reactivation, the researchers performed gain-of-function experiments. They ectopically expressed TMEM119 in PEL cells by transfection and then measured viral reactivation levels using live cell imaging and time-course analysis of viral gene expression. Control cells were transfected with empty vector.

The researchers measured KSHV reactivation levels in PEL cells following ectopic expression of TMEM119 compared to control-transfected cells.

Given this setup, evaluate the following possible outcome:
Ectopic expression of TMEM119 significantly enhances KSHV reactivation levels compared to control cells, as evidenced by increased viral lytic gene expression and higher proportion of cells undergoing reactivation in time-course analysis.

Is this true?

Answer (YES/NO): YES